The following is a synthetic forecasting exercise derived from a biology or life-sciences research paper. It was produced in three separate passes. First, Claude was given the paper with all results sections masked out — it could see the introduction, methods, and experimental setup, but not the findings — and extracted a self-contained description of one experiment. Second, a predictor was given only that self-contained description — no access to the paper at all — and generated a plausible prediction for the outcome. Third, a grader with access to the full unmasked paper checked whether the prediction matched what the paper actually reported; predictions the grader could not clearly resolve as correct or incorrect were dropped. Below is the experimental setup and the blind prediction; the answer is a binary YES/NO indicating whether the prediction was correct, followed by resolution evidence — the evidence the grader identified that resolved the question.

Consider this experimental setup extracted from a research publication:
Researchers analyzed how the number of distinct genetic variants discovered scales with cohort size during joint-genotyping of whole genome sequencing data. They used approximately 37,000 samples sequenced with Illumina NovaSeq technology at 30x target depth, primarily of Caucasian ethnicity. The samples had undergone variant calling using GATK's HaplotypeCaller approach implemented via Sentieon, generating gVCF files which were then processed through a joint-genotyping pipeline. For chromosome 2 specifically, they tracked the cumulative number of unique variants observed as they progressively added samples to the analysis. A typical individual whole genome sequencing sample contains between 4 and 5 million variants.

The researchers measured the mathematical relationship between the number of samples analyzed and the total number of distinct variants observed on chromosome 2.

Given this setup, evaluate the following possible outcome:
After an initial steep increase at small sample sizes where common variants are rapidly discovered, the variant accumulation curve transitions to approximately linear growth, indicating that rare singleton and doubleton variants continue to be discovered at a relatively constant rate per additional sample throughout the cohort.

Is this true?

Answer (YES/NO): NO